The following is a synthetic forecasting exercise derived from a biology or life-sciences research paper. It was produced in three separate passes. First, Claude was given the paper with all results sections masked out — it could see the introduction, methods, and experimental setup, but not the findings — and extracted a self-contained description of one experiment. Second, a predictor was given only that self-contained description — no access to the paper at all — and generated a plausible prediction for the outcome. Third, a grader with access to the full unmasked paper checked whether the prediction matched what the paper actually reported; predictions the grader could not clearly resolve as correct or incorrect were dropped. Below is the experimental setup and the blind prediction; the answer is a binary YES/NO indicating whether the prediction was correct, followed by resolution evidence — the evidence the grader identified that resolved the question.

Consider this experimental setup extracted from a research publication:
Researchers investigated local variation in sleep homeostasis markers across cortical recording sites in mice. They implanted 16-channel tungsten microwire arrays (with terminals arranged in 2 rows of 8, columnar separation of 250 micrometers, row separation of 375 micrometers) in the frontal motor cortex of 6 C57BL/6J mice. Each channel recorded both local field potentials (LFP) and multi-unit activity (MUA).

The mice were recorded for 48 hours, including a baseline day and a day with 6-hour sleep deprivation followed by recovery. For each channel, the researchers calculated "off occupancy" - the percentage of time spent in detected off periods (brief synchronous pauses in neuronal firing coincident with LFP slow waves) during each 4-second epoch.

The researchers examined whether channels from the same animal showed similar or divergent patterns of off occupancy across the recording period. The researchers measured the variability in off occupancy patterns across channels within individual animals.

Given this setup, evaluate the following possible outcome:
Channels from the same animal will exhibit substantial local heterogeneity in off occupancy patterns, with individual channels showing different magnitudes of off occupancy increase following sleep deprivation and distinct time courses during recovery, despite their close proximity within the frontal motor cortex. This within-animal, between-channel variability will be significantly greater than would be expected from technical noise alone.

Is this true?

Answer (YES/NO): YES